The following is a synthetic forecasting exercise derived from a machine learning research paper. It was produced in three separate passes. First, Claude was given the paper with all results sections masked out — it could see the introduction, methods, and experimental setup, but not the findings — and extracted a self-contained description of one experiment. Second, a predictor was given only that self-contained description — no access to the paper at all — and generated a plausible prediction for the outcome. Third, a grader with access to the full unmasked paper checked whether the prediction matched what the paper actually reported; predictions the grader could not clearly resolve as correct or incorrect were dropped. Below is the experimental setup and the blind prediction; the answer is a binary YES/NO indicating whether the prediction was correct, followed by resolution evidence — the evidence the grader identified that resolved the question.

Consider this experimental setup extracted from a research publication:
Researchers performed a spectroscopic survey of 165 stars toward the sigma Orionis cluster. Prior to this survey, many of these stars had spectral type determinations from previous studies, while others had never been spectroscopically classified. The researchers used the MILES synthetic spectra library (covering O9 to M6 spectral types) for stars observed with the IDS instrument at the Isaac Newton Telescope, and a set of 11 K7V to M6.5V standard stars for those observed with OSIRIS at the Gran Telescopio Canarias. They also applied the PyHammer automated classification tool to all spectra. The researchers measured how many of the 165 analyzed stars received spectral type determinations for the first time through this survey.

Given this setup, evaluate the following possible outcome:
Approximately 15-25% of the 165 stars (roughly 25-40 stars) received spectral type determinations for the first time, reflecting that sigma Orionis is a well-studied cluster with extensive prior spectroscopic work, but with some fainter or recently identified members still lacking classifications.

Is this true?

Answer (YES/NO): YES